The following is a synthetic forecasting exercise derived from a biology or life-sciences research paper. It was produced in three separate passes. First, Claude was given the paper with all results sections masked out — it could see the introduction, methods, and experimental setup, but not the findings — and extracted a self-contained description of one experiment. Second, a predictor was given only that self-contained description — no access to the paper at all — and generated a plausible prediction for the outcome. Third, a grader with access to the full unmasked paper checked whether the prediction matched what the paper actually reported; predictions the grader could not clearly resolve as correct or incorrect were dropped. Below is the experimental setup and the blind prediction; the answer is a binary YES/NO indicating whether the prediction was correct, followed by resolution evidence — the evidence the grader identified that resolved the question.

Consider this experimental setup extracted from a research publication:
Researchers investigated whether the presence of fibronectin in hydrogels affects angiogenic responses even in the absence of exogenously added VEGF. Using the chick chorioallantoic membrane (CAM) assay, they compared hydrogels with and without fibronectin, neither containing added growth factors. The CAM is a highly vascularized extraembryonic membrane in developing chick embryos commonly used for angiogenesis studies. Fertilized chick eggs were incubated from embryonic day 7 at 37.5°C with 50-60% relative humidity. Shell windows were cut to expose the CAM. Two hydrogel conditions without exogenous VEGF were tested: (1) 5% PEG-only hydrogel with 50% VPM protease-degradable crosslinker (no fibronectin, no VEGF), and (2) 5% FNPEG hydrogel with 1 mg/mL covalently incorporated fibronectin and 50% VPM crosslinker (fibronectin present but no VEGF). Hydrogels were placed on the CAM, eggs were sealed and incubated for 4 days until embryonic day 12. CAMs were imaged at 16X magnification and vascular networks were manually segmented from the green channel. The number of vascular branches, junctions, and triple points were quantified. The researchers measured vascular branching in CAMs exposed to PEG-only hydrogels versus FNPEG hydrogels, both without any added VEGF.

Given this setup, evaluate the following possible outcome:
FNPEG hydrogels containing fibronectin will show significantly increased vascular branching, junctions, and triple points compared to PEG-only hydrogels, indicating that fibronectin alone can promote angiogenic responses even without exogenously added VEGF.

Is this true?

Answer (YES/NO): YES